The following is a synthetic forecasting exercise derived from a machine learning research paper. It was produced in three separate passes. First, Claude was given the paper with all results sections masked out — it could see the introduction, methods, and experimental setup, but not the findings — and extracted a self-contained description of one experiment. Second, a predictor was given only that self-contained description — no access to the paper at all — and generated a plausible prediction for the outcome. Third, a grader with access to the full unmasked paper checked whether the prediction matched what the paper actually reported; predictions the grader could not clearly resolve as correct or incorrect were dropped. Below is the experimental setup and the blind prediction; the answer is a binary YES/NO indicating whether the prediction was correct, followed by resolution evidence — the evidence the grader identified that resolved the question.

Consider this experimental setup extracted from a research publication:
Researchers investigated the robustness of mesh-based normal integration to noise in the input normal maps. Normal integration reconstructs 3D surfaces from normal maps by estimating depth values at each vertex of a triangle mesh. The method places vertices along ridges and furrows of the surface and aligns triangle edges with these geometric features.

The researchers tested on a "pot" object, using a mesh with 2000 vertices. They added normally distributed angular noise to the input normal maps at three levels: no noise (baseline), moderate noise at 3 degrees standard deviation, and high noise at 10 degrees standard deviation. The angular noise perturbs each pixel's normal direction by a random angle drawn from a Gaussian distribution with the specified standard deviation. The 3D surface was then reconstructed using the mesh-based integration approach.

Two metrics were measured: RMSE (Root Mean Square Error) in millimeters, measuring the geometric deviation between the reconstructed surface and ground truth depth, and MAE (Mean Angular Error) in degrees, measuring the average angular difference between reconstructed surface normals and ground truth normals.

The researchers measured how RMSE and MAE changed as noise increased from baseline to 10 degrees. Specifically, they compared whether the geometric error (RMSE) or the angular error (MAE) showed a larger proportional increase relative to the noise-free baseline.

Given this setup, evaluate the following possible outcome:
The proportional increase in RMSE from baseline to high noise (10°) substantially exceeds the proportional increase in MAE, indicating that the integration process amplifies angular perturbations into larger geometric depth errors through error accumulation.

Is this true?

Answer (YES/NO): YES